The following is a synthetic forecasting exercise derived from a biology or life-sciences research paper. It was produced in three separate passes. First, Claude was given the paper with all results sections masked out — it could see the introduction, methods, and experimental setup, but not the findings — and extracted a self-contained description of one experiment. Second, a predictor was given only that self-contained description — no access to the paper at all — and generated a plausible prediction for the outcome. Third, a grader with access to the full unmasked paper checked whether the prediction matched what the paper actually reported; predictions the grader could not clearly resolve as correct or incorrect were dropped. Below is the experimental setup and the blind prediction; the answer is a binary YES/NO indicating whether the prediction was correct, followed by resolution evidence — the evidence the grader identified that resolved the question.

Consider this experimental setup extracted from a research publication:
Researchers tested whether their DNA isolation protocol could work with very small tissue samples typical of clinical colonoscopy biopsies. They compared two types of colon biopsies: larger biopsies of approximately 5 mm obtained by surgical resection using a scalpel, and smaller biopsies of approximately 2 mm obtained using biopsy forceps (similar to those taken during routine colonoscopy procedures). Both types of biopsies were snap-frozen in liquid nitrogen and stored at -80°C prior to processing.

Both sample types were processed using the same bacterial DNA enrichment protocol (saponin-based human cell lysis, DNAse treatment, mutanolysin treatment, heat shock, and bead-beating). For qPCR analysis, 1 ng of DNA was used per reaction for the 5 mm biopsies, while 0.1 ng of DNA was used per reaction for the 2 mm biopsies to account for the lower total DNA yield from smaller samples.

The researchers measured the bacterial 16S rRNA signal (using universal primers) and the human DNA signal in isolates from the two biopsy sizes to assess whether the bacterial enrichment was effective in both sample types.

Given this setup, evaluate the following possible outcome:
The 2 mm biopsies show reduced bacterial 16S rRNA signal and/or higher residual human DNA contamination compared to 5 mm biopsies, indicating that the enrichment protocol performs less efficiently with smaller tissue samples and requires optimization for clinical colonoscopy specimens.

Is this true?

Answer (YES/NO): NO